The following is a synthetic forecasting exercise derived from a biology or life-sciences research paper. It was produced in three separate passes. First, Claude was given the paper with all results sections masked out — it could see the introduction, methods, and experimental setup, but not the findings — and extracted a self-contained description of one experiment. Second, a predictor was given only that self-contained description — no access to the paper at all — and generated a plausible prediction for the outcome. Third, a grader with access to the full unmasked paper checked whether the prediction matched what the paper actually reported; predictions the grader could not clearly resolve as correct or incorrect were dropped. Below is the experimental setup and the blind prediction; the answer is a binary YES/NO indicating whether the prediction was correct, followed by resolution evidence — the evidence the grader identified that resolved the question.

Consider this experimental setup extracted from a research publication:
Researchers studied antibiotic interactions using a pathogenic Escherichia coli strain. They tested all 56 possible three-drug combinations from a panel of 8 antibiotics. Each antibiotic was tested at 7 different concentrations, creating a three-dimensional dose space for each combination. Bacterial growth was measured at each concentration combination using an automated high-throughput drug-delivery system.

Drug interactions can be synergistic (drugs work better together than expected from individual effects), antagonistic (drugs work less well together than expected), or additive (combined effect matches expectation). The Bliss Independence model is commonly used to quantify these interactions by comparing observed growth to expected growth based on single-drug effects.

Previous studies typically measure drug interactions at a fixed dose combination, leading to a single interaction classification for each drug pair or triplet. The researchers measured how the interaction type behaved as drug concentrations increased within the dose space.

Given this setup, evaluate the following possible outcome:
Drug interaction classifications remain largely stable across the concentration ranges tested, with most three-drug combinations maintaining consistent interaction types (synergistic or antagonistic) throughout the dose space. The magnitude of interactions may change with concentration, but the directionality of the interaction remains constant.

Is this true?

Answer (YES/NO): NO